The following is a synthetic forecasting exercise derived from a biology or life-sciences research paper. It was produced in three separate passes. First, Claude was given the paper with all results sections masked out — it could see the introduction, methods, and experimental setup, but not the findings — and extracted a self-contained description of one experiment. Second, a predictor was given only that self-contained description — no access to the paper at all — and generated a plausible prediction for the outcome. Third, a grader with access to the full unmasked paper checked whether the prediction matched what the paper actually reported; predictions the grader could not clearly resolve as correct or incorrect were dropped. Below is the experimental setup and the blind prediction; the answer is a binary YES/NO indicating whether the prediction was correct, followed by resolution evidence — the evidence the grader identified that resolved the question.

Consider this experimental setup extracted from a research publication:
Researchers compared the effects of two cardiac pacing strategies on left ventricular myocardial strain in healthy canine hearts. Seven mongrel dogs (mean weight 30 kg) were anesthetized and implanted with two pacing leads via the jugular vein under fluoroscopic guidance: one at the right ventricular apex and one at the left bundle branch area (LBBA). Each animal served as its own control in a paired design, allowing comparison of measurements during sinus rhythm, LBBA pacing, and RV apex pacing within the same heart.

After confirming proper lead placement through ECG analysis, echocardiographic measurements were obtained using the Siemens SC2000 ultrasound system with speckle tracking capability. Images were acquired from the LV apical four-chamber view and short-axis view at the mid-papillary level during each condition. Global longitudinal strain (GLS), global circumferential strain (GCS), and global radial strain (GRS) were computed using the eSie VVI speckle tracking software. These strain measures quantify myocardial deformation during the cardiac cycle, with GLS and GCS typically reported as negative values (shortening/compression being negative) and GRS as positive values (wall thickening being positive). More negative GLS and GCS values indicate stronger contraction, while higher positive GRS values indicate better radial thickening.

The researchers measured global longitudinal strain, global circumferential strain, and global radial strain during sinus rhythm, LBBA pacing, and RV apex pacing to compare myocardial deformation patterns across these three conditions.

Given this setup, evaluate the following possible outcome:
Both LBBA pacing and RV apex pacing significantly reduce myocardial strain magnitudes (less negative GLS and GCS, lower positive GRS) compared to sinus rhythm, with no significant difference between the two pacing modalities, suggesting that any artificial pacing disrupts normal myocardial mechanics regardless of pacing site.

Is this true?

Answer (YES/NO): NO